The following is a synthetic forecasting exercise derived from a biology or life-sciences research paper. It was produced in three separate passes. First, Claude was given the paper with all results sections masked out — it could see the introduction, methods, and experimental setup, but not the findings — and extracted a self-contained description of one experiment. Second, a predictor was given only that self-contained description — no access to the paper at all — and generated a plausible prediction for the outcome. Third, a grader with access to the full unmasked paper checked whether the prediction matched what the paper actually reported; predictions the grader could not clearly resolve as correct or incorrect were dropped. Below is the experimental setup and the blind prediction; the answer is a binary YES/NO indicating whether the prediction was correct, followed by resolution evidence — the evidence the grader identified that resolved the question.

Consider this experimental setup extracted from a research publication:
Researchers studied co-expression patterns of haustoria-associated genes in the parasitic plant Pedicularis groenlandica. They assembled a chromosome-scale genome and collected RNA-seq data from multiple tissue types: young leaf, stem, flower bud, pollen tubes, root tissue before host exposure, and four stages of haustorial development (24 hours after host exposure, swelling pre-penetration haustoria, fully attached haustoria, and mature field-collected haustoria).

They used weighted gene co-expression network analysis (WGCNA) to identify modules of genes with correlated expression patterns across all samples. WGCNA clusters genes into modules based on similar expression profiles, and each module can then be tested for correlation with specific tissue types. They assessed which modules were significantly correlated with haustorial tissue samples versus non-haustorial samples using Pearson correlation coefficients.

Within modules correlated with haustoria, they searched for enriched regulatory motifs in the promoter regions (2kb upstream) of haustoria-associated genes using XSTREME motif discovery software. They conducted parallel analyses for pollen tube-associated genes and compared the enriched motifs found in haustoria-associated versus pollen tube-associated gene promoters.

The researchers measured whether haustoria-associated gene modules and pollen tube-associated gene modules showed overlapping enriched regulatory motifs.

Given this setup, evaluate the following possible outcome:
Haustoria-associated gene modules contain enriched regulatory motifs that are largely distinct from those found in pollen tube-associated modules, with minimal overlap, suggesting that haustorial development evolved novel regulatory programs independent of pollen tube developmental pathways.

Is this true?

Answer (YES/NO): NO